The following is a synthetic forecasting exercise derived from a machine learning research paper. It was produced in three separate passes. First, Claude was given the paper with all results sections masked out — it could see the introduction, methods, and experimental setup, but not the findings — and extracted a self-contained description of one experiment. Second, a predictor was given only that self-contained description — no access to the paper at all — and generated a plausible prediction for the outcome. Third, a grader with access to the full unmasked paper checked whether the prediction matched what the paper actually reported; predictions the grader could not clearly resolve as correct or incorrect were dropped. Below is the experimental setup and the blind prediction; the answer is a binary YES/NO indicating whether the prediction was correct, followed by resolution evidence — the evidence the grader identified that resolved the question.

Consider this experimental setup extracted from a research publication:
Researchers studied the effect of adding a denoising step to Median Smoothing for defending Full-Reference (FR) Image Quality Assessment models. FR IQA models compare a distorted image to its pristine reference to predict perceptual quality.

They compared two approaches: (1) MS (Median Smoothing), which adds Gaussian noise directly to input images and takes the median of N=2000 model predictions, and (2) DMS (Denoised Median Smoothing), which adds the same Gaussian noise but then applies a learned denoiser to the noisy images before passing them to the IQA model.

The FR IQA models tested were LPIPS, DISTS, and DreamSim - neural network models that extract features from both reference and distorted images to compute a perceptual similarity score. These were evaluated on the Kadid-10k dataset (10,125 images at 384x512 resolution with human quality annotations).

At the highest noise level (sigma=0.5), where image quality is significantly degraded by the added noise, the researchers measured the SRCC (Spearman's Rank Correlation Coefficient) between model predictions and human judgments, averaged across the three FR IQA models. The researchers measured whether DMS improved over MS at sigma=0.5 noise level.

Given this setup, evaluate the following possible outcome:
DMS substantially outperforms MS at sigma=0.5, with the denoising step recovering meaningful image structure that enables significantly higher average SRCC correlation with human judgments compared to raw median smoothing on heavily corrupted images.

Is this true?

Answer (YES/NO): YES